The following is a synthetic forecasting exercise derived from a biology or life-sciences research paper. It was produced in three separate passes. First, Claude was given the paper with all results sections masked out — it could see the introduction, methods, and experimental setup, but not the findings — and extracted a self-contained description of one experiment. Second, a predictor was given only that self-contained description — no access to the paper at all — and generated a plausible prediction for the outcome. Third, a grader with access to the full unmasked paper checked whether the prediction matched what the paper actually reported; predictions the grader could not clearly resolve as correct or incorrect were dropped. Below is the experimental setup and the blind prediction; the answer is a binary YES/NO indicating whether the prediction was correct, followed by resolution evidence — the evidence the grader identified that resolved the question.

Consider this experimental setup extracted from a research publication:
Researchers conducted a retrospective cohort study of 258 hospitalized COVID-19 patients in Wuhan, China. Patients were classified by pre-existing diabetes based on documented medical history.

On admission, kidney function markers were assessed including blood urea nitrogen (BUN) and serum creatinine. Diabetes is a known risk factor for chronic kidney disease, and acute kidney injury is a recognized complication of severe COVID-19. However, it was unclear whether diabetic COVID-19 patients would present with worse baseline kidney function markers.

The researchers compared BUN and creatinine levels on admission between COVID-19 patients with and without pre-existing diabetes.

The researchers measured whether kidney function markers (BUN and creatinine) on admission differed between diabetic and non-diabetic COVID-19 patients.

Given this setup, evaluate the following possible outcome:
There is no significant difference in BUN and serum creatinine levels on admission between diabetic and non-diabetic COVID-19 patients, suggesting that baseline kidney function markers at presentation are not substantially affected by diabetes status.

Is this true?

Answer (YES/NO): NO